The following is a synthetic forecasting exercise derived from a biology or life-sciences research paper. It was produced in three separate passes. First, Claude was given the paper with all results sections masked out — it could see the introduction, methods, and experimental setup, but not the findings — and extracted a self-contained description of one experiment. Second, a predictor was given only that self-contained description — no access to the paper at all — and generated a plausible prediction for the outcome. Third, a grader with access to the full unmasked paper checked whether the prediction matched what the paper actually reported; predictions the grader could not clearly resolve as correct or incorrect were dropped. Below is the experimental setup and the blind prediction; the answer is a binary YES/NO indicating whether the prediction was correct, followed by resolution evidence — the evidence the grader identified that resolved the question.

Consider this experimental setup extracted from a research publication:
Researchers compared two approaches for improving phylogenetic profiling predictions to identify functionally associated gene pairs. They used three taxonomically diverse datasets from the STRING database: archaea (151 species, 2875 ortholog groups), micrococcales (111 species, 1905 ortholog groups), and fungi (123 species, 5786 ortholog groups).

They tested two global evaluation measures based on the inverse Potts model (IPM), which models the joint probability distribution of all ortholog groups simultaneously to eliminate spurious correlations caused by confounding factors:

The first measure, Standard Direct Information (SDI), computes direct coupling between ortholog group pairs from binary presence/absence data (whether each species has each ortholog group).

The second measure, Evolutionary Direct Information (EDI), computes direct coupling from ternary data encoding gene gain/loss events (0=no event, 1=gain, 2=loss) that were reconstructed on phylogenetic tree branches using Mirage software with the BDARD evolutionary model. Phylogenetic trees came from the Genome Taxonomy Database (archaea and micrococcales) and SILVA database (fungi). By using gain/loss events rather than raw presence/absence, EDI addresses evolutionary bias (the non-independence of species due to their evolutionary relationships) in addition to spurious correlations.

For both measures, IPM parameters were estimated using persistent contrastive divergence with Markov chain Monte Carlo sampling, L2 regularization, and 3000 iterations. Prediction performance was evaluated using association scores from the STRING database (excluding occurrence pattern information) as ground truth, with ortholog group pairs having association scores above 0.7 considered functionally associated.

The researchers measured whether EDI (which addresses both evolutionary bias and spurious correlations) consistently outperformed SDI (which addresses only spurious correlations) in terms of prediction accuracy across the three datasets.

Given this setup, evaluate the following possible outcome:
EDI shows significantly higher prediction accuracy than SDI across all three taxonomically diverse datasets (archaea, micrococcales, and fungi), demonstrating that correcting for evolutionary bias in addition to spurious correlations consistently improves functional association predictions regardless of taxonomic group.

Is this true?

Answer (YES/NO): NO